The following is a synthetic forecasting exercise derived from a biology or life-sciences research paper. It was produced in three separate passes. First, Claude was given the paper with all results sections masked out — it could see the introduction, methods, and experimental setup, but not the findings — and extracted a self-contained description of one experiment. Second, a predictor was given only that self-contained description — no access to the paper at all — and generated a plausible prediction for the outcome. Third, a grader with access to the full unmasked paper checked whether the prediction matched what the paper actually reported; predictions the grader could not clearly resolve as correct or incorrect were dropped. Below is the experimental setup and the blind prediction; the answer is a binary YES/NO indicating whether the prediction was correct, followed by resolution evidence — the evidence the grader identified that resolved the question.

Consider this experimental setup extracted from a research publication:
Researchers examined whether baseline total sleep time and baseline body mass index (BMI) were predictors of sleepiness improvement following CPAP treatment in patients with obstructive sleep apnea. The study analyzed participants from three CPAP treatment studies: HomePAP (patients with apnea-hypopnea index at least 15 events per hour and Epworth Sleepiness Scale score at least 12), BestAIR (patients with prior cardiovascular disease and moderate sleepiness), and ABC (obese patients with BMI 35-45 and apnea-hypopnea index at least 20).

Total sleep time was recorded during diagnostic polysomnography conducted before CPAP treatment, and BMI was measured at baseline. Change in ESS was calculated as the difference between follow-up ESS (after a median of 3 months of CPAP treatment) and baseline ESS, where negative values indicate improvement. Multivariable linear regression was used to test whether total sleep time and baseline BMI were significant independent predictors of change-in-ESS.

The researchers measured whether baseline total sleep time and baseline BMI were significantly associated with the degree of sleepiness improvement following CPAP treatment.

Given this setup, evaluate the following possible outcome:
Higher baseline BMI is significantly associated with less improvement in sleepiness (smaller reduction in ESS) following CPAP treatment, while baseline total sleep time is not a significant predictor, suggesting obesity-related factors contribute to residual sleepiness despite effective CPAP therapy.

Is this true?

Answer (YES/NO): NO